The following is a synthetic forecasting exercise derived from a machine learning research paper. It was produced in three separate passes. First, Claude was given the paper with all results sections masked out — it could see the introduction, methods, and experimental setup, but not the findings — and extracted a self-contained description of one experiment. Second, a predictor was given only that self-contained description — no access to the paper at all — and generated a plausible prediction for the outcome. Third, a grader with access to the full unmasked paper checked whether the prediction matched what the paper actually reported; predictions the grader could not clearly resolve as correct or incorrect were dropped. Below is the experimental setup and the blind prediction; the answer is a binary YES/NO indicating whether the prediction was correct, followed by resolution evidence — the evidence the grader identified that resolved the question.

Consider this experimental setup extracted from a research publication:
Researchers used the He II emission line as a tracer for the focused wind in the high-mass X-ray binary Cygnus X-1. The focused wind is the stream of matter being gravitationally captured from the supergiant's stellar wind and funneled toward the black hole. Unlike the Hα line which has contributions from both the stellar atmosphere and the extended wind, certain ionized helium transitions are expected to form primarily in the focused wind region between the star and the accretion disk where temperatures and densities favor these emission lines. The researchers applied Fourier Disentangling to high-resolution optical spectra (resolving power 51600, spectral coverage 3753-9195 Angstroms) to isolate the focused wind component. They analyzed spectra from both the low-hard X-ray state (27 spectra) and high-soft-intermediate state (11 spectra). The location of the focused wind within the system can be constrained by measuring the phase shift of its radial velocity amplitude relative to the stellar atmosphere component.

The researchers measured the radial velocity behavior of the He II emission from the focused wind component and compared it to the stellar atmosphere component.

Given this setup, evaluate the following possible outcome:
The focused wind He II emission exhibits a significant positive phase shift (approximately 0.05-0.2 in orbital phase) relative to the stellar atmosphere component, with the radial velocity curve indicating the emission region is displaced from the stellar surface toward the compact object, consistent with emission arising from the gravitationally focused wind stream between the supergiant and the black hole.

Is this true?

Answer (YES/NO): NO